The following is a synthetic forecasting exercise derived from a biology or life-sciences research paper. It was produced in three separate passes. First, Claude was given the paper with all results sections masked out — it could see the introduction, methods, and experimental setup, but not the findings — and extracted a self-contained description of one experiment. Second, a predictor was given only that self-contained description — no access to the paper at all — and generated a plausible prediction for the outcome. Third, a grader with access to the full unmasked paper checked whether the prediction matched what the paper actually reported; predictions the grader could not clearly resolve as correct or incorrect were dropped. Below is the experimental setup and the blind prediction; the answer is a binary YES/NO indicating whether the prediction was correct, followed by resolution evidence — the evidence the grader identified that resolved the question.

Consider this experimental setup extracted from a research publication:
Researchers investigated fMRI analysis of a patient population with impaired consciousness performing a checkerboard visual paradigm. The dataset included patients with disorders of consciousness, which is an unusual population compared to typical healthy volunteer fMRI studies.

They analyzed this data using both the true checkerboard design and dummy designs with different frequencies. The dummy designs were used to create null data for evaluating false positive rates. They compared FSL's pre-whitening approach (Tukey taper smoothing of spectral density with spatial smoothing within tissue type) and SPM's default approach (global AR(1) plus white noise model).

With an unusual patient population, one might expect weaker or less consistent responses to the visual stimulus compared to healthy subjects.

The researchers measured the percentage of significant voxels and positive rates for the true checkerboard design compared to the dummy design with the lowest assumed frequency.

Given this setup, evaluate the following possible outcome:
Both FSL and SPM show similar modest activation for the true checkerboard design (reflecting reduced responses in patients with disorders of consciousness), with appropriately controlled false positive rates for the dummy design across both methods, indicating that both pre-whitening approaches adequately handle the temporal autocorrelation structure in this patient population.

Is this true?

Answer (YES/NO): NO